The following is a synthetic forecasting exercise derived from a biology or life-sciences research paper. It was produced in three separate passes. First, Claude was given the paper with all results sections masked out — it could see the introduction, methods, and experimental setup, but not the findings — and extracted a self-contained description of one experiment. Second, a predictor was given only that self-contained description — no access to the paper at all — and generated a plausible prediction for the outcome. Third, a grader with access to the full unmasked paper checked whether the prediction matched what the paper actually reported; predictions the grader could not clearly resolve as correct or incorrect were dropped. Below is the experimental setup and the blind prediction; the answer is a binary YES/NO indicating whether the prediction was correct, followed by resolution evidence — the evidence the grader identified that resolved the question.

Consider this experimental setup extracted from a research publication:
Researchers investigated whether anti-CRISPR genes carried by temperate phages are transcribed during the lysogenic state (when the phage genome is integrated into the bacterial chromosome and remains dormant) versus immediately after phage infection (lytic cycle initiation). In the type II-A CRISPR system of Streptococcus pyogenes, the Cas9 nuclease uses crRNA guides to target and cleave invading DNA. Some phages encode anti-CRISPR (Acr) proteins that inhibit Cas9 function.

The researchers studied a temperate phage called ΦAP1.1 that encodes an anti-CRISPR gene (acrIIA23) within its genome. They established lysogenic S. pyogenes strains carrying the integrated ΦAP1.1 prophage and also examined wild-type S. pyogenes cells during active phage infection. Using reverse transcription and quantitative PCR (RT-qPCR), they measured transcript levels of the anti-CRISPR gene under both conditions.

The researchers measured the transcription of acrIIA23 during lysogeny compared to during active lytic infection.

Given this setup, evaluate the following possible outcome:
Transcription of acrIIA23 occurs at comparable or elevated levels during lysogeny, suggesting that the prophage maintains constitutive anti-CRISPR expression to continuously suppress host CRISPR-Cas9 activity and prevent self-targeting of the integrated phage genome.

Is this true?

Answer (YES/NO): NO